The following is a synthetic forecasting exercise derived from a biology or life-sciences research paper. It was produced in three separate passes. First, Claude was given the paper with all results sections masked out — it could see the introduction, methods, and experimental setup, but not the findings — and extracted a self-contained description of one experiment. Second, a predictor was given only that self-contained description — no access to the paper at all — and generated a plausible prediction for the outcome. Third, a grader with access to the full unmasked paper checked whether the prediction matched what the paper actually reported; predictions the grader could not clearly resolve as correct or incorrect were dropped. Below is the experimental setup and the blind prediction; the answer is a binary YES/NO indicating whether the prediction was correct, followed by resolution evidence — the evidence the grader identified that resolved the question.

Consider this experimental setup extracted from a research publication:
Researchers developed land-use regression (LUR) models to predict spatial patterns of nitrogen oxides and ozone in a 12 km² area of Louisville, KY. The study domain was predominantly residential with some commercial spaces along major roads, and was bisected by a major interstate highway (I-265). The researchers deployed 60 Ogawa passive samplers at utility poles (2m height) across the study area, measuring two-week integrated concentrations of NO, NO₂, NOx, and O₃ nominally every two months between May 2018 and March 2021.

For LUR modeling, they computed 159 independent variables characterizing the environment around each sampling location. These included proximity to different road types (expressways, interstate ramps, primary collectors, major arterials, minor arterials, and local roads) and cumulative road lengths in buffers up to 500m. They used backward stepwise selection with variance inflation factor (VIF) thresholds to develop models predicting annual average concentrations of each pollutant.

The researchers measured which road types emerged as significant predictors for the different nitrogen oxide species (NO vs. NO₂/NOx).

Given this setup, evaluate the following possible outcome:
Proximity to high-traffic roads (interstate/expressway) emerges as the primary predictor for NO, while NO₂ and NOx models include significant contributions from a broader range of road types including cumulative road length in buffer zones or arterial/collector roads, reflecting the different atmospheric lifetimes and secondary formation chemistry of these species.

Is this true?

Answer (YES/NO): YES